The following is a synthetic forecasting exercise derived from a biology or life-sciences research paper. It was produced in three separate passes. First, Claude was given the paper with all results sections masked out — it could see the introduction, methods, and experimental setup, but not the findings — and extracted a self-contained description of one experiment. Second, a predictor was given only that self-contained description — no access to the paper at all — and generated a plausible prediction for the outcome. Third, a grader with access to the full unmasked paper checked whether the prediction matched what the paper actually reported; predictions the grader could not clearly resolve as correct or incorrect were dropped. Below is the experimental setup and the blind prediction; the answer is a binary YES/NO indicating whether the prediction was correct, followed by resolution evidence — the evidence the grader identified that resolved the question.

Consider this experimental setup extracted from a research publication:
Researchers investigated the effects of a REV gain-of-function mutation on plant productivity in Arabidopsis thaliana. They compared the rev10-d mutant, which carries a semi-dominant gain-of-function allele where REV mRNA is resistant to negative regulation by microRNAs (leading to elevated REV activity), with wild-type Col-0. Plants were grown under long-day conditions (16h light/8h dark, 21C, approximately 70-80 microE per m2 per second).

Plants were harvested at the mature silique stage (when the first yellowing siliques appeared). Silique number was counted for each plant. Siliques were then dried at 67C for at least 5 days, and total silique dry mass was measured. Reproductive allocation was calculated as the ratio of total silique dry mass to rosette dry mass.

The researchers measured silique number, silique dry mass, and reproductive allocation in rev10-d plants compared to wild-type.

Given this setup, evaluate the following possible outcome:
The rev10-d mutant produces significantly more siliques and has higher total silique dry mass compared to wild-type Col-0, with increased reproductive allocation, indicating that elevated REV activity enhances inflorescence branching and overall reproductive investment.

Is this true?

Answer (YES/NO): NO